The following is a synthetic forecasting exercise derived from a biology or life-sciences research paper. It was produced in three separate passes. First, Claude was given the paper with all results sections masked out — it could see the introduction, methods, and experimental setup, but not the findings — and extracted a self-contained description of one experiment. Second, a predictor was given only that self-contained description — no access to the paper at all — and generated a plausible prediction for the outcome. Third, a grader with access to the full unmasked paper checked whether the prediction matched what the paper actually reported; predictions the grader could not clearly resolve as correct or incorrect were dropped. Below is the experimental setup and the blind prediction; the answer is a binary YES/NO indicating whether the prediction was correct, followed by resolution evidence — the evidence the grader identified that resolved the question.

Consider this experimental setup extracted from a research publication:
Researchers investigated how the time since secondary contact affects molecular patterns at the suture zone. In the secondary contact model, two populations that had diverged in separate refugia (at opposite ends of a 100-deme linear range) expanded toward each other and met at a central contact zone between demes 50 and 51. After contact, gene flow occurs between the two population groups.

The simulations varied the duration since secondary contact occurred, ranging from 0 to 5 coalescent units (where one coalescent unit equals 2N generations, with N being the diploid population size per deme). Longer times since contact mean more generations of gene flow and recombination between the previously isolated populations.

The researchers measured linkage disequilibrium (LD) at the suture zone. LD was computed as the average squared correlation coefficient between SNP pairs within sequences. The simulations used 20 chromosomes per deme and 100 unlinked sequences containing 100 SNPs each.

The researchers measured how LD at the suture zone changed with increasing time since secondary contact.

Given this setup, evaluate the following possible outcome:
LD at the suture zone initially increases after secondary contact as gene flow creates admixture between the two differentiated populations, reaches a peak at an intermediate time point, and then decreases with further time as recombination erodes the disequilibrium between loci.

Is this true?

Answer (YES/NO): NO